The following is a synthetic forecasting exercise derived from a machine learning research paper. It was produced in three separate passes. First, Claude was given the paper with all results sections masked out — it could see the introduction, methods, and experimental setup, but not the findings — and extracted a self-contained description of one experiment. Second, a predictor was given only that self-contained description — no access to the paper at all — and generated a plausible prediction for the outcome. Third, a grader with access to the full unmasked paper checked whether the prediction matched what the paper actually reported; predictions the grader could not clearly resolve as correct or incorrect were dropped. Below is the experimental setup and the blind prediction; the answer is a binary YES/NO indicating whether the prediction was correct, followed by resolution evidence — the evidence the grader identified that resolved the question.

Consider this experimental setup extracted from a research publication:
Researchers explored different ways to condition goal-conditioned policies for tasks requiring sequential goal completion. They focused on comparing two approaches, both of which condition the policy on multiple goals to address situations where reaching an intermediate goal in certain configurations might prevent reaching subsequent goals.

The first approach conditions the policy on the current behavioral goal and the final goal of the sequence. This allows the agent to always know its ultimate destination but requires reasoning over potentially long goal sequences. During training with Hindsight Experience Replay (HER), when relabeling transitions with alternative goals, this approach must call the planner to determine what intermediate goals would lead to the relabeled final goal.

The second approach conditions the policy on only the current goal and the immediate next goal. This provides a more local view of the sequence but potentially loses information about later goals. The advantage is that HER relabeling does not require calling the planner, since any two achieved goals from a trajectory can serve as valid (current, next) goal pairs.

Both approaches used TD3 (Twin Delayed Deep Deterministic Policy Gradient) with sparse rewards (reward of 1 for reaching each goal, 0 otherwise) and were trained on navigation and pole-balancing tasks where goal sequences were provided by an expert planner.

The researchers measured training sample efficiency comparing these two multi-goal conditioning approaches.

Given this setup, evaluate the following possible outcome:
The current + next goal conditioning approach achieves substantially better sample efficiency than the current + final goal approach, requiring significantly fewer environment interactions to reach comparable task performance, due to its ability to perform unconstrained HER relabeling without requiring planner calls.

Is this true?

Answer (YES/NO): NO